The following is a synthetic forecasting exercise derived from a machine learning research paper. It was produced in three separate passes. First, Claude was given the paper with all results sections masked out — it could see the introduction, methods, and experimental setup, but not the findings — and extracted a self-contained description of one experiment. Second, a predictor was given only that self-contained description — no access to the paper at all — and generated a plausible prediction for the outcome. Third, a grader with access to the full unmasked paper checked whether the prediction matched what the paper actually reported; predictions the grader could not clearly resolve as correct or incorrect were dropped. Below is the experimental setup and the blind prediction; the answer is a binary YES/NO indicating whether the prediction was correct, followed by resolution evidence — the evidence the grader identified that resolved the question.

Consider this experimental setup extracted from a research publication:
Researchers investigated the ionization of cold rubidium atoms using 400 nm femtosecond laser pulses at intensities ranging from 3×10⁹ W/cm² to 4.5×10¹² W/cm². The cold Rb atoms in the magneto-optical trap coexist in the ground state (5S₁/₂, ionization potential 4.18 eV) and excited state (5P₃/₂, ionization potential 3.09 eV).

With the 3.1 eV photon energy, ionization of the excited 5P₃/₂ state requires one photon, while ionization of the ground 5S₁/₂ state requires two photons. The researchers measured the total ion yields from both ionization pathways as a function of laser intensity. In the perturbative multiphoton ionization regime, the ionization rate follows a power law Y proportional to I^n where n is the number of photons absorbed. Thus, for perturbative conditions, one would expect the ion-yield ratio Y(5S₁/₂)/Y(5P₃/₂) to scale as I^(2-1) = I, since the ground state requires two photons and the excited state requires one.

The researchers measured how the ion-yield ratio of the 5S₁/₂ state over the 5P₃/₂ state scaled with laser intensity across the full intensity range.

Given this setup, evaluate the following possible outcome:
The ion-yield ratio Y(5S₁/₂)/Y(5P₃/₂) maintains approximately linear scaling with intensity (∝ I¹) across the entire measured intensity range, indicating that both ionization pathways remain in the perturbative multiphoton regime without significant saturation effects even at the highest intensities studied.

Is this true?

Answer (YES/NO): NO